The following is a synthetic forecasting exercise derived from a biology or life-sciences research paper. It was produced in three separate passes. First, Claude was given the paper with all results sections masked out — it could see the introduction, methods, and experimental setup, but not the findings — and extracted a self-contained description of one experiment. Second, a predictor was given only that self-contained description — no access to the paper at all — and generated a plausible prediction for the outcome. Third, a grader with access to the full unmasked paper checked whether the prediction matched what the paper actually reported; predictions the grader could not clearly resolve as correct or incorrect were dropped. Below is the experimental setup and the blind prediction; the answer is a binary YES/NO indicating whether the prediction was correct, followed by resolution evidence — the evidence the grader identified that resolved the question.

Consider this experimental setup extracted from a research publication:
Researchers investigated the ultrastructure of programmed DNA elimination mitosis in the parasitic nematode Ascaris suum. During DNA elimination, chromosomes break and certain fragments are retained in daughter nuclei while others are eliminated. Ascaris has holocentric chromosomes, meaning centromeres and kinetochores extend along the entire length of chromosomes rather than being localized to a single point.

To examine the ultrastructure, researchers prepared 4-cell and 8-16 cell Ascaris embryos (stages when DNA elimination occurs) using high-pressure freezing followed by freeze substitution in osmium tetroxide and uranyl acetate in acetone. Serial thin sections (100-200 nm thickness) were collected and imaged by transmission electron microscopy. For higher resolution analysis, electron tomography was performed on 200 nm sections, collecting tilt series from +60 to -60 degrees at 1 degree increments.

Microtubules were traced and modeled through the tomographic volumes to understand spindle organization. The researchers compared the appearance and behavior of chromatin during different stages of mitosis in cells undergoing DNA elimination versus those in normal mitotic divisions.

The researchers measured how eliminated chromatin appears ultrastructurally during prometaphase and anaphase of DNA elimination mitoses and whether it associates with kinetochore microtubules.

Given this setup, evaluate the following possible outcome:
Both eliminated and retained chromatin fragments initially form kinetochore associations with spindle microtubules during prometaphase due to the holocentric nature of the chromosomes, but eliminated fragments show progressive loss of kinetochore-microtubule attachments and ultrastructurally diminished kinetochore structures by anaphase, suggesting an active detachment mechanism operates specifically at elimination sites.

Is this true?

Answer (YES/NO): NO